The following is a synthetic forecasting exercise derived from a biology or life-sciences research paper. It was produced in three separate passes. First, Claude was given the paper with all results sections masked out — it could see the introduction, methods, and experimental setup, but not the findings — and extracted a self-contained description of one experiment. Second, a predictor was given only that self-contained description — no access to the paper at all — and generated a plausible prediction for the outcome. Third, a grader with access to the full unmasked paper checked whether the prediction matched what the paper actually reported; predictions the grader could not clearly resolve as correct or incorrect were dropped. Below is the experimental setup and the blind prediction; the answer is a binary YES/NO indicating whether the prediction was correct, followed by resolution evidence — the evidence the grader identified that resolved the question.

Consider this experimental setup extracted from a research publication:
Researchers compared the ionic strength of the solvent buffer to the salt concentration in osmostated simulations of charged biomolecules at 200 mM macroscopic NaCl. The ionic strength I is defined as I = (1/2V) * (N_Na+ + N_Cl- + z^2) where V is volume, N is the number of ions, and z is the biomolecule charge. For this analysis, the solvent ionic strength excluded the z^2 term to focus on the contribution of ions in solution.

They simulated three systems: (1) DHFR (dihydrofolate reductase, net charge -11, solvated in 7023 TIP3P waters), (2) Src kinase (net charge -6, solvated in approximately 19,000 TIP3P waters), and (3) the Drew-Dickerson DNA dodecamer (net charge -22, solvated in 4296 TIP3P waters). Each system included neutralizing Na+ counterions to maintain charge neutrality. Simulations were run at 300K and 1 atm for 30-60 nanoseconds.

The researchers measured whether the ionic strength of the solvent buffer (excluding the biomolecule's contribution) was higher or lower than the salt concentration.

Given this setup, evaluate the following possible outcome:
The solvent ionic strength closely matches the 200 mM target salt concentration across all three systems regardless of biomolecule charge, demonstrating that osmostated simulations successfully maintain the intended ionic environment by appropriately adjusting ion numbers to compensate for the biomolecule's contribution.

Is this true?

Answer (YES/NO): NO